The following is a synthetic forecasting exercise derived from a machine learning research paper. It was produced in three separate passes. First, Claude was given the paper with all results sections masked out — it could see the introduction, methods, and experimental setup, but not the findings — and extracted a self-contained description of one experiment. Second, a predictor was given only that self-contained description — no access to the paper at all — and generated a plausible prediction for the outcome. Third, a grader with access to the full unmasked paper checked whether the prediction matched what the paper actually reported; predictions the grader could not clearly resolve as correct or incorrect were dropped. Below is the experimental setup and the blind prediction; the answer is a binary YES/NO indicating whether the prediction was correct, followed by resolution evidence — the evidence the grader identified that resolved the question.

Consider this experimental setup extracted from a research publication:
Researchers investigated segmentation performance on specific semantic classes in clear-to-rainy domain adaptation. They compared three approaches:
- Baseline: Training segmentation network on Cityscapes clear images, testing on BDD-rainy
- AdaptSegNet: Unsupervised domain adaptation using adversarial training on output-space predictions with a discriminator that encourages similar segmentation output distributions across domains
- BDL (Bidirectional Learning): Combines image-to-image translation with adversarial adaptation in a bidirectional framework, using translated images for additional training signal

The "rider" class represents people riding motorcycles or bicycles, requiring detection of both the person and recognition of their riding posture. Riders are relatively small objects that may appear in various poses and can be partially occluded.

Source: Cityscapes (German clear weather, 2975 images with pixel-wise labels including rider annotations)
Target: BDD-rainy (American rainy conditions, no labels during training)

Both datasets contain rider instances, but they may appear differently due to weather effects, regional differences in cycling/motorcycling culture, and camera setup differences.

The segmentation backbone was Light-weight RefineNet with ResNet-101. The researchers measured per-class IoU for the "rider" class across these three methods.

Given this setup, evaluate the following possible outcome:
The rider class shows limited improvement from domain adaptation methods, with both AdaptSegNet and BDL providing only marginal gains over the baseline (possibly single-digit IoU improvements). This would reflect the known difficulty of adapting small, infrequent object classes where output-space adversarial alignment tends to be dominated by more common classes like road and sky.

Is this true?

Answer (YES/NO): NO